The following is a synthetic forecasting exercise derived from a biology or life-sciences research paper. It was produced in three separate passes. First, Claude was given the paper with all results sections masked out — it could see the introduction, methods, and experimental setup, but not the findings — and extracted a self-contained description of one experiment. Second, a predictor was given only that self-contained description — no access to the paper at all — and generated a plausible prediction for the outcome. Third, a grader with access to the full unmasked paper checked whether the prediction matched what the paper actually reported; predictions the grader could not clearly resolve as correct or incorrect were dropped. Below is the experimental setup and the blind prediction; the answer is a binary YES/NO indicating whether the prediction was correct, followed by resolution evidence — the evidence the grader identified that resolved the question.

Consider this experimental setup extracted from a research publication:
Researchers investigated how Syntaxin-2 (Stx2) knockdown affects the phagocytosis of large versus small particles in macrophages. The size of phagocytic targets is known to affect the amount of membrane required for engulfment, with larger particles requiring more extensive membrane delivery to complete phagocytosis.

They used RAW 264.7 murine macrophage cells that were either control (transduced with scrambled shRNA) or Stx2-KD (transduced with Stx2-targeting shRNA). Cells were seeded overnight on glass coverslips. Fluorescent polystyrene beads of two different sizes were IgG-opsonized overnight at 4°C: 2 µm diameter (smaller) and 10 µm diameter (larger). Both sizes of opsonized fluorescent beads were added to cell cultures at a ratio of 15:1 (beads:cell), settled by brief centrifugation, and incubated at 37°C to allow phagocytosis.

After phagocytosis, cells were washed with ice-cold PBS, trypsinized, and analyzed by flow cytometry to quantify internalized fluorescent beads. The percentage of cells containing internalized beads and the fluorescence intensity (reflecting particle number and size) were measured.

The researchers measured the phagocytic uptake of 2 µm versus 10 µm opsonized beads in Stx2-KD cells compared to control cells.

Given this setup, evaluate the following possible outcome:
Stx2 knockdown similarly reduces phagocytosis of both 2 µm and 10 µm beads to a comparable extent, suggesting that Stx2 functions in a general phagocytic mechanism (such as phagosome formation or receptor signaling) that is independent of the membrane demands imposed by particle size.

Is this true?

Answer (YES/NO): NO